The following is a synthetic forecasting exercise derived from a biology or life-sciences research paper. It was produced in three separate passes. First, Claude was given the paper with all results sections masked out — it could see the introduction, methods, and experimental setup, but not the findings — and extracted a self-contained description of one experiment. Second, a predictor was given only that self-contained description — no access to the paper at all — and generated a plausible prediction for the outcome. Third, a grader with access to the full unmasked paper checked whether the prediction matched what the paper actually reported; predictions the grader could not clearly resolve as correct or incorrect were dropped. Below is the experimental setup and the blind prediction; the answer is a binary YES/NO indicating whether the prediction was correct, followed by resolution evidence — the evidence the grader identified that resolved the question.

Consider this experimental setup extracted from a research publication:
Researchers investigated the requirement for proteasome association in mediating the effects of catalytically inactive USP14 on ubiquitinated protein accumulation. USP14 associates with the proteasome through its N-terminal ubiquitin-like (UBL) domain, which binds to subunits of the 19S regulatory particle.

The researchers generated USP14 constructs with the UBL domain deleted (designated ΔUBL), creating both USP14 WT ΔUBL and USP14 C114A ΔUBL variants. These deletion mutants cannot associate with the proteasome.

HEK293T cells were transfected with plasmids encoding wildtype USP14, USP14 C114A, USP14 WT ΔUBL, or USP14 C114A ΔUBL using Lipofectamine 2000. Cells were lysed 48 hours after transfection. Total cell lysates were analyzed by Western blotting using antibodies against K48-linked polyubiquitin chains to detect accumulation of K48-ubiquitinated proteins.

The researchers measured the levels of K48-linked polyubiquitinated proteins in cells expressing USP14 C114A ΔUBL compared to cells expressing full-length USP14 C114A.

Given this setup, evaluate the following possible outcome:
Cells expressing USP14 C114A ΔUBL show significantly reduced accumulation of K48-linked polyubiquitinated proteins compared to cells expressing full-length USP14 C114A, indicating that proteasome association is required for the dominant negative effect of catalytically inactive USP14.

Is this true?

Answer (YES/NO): YES